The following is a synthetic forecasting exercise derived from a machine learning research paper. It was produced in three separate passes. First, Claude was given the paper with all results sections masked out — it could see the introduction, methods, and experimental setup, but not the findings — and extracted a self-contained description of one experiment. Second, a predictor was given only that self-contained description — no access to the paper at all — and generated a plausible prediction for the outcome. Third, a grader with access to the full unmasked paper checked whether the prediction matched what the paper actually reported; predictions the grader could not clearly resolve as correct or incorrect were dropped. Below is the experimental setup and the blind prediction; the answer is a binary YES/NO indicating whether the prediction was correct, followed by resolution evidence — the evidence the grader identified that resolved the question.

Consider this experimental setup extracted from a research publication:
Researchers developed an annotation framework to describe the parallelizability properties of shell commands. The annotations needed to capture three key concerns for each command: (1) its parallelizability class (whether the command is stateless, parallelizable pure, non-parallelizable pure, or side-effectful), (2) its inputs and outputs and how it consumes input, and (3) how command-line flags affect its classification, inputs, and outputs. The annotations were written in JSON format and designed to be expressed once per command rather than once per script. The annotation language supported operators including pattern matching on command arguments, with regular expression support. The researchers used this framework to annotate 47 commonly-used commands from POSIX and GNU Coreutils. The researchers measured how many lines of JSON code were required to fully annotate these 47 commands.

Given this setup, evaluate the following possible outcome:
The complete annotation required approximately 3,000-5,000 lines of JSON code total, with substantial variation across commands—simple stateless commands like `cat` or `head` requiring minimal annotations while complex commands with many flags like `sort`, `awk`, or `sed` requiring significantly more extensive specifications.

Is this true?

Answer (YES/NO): NO